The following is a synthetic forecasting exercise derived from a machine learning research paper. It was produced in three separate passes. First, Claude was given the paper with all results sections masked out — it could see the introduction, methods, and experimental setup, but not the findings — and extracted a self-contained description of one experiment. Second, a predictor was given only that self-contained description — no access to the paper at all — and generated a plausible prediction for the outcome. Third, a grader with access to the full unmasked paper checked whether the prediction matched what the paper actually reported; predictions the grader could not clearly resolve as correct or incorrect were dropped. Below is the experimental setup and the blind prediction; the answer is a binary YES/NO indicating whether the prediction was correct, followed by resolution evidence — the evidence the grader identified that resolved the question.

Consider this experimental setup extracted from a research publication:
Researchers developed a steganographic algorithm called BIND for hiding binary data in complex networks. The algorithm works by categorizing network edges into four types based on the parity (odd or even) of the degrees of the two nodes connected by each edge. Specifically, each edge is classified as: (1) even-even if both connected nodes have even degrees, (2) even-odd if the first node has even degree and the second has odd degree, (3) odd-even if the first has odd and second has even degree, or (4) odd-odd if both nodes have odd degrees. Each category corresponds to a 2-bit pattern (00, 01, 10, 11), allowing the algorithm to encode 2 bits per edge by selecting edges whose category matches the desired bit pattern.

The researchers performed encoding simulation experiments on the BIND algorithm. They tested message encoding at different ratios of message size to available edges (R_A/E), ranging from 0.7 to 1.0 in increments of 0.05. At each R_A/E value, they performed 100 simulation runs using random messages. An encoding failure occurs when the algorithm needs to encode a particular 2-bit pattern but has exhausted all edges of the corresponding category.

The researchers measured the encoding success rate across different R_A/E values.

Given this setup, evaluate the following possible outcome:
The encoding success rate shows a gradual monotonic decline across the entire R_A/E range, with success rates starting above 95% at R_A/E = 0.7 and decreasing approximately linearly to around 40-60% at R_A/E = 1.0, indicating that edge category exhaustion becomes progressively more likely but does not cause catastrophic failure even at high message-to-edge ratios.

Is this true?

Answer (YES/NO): NO